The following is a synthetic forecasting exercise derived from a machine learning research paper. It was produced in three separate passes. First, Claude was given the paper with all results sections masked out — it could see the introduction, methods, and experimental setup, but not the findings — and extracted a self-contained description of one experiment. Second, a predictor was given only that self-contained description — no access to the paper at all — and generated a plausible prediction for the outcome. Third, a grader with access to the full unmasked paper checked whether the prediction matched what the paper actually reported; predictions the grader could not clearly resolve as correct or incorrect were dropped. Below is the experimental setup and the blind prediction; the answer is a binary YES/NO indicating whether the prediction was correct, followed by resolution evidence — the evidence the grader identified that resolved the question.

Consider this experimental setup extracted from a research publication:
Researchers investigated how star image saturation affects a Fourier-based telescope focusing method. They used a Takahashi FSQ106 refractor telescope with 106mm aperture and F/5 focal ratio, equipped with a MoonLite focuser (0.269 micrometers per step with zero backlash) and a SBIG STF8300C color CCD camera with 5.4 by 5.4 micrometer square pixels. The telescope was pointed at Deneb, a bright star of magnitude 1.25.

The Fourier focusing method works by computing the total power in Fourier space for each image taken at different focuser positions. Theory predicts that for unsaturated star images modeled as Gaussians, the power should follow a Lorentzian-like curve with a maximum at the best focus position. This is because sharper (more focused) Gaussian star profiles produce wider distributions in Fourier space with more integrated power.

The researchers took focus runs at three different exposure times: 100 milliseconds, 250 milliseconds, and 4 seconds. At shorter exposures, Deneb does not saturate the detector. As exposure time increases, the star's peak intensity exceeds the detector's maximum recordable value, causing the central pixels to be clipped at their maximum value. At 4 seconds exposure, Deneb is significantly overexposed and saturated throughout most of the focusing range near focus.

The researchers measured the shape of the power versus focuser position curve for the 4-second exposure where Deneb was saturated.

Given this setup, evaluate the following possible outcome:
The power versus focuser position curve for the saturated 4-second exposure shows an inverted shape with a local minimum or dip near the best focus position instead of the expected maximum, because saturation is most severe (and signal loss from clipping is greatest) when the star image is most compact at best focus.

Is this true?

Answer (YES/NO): YES